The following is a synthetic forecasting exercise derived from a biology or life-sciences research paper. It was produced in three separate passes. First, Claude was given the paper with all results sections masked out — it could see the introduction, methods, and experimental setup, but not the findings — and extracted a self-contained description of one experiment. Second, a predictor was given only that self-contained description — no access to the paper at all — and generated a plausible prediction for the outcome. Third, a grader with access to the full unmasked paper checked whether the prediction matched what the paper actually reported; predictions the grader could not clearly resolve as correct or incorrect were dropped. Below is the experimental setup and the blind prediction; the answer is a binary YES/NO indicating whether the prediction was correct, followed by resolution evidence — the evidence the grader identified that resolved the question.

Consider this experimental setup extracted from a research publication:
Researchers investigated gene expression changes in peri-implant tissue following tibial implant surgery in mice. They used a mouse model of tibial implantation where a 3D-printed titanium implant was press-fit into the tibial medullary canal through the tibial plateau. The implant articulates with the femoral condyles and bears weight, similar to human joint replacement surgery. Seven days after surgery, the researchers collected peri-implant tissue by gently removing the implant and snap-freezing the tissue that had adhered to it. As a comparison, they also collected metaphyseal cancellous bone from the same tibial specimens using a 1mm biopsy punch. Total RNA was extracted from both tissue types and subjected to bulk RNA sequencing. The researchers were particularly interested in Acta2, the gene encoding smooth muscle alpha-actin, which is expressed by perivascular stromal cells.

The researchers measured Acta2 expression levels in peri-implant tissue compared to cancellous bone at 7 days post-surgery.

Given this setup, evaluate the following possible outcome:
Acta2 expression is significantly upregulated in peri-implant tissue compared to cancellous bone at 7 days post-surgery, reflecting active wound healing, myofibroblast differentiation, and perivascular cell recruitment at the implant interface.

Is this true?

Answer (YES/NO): YES